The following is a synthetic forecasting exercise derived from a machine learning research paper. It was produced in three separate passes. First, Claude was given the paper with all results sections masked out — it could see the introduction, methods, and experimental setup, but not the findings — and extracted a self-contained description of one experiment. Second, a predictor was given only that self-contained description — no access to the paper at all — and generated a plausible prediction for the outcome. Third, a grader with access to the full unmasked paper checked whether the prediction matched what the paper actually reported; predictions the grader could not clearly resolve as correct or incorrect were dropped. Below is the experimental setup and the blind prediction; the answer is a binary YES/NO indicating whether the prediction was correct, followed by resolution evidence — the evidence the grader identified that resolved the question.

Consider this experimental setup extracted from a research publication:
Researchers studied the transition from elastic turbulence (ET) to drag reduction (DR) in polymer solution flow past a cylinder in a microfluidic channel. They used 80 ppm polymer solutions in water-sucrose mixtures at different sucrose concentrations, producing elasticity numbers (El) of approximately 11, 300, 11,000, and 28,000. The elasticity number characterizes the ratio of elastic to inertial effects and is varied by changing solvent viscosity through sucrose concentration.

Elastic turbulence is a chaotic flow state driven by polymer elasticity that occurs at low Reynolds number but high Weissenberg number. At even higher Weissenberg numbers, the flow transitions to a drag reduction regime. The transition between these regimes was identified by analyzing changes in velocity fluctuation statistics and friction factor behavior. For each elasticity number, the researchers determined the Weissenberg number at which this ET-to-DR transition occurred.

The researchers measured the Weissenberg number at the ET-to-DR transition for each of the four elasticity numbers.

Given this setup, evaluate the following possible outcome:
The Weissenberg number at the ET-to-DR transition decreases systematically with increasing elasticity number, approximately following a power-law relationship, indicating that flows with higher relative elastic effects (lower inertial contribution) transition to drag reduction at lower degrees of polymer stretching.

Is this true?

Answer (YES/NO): NO